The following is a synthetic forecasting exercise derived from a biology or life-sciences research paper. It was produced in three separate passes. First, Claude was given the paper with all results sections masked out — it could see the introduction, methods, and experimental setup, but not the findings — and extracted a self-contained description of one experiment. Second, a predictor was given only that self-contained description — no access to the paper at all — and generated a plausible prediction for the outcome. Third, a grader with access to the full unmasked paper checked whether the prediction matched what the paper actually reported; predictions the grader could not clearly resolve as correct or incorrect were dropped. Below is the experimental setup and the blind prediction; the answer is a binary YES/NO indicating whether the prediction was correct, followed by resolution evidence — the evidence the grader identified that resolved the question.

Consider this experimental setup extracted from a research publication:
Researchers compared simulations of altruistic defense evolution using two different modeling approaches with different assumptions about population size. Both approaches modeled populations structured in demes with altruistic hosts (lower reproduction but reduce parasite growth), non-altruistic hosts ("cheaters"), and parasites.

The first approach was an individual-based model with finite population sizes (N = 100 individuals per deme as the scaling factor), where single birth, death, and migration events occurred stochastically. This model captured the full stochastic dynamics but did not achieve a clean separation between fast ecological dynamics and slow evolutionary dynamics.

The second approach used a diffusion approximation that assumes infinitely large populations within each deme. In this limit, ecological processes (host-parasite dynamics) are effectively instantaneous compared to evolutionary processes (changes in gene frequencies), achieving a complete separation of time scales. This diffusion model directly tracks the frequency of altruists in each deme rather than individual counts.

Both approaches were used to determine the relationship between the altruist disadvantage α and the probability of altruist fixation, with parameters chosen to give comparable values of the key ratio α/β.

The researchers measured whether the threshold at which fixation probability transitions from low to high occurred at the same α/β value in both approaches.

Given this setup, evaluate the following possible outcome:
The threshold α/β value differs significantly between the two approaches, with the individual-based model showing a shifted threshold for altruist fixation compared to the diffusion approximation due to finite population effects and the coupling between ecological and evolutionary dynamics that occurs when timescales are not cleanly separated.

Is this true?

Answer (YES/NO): YES